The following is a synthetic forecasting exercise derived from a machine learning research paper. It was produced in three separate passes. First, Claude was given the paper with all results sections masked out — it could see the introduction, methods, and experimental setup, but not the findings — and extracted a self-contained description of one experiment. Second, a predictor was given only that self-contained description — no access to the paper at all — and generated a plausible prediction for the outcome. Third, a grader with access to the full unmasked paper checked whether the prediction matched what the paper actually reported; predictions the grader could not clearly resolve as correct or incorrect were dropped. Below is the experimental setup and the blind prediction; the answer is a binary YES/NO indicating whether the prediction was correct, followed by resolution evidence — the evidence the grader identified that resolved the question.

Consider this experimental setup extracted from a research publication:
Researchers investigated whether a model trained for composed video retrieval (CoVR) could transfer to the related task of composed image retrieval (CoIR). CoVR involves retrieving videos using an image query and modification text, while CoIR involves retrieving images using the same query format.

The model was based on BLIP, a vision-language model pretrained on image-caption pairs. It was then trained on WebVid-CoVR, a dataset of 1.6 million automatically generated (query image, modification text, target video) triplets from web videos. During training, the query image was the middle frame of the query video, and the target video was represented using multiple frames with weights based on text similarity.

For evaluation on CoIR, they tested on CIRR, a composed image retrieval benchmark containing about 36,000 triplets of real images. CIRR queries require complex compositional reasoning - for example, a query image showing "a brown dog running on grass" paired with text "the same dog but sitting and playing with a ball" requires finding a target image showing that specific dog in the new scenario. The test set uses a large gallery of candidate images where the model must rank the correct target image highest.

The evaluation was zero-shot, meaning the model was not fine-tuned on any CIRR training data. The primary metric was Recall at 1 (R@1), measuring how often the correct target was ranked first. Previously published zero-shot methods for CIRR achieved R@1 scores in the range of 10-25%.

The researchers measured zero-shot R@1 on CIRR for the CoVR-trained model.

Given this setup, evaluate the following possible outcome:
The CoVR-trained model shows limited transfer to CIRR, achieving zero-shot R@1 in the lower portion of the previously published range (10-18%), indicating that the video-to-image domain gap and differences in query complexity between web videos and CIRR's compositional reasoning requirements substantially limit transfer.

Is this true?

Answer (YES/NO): NO